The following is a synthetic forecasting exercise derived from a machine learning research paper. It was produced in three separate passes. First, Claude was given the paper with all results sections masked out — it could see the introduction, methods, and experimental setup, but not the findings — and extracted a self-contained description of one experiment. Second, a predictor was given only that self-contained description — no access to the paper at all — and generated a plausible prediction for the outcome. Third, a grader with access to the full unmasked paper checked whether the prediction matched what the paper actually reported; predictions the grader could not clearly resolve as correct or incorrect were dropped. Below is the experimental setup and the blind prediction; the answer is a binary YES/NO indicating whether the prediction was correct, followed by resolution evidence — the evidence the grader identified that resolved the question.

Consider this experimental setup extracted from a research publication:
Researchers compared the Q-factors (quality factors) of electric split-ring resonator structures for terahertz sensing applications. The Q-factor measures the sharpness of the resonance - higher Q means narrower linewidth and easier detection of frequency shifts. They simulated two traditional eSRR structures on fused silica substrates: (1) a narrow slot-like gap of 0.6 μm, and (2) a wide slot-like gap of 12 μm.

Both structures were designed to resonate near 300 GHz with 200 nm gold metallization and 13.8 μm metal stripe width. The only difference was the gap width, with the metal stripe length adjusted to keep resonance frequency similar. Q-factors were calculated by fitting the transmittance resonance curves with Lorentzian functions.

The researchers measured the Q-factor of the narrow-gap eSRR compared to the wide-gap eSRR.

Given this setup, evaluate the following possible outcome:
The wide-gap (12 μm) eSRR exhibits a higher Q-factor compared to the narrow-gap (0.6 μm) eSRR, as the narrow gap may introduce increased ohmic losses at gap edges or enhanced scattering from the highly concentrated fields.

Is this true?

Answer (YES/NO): NO